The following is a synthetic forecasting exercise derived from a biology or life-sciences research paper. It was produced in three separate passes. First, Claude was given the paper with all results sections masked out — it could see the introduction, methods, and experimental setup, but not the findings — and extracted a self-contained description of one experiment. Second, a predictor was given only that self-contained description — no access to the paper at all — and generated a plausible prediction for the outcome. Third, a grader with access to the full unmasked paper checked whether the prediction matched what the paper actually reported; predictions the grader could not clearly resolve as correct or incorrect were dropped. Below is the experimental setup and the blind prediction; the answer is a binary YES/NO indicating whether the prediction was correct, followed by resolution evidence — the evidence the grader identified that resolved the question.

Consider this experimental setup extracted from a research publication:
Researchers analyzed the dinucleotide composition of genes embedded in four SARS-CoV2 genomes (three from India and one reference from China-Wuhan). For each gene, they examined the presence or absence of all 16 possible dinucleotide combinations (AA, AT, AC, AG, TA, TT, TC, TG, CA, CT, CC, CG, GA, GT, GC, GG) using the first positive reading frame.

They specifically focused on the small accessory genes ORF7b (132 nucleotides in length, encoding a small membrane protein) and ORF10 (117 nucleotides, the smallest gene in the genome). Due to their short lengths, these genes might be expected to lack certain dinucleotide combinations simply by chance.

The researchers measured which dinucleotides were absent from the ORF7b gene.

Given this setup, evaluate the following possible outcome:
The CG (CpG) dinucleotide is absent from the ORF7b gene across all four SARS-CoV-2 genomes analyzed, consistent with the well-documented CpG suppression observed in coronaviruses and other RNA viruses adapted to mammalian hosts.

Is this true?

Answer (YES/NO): YES